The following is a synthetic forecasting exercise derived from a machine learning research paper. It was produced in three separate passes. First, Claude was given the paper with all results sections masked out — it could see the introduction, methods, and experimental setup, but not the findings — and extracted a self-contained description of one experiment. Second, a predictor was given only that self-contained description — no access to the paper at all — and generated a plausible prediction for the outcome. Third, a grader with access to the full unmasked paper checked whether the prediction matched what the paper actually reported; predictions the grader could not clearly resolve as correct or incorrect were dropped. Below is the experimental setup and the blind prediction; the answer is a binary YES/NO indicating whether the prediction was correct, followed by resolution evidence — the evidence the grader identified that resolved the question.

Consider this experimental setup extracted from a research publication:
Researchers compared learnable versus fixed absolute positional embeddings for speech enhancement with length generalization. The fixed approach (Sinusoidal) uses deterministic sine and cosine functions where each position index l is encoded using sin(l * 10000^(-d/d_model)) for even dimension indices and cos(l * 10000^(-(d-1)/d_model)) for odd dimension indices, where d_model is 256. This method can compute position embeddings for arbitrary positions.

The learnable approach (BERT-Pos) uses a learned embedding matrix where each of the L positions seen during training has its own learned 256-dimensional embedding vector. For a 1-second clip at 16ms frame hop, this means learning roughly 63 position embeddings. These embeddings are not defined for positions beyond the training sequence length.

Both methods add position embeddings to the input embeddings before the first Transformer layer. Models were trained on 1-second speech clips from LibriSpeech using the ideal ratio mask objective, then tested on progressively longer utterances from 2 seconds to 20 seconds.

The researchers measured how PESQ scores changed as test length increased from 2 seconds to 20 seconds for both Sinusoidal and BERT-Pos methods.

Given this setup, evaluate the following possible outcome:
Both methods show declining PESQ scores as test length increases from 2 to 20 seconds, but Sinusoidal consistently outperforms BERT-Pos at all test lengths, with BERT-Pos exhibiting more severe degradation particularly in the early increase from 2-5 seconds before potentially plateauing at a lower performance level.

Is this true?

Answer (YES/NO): NO